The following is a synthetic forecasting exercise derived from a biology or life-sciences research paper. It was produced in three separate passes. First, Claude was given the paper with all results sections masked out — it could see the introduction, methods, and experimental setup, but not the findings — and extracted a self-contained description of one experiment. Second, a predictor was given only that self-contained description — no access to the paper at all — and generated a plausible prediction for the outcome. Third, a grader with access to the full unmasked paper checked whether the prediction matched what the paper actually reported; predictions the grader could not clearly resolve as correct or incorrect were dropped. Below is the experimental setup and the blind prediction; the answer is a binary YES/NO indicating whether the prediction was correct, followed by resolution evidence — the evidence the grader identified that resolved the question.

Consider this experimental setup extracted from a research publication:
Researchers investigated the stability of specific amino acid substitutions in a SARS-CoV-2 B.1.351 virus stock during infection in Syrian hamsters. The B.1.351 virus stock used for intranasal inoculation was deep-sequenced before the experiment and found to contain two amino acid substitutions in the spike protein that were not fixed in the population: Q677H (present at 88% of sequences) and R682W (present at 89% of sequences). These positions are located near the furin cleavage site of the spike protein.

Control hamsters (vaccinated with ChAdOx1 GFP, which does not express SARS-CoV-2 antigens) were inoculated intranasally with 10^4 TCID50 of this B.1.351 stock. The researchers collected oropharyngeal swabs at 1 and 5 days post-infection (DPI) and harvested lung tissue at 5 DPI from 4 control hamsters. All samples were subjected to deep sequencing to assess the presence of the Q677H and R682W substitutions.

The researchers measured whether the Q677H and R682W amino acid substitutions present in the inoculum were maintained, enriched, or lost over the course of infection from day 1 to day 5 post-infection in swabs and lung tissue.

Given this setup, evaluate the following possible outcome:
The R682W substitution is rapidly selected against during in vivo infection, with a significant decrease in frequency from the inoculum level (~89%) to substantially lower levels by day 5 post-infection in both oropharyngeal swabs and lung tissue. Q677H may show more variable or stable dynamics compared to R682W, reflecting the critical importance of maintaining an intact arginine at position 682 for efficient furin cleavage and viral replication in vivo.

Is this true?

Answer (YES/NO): NO